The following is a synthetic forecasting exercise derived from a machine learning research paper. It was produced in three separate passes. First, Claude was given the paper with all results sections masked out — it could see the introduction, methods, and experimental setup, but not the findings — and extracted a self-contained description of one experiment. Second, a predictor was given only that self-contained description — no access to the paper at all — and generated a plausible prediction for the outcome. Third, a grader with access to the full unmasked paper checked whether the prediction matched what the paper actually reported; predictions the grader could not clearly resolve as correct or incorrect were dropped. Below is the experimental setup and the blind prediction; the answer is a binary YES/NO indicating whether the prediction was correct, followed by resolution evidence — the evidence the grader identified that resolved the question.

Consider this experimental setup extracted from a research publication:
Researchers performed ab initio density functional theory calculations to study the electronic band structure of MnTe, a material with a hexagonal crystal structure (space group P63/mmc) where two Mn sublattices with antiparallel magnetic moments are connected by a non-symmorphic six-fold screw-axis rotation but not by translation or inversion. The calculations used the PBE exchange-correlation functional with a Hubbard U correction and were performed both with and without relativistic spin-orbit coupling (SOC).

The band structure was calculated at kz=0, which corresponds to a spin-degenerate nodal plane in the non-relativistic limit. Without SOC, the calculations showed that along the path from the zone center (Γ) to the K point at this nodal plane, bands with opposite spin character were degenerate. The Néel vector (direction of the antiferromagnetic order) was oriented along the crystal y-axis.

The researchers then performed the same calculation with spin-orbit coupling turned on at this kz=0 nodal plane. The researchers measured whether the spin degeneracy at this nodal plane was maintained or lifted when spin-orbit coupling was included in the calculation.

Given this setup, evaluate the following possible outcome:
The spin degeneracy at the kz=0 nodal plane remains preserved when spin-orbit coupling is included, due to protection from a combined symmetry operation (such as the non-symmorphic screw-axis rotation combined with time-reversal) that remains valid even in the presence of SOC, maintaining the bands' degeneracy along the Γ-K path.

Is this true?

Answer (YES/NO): NO